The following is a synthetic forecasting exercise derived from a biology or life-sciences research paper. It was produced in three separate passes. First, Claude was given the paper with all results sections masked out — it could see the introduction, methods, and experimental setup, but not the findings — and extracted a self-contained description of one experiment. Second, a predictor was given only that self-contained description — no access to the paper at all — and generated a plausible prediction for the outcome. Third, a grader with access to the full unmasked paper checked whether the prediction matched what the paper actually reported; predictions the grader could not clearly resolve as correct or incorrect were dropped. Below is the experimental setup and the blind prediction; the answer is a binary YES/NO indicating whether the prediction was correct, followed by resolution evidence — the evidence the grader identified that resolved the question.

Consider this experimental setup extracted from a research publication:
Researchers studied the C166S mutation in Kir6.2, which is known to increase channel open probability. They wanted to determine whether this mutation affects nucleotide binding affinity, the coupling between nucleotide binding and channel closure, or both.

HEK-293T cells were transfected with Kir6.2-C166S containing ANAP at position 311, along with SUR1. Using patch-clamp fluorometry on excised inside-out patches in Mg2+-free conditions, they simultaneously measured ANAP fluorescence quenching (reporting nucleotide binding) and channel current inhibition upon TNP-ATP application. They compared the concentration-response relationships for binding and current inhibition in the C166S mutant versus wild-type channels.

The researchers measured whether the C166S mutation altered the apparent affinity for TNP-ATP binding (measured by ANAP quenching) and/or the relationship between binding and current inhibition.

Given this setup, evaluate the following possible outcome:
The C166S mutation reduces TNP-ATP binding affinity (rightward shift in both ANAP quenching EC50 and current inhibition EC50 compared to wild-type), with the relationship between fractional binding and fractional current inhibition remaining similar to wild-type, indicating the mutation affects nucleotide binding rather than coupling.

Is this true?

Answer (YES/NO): NO